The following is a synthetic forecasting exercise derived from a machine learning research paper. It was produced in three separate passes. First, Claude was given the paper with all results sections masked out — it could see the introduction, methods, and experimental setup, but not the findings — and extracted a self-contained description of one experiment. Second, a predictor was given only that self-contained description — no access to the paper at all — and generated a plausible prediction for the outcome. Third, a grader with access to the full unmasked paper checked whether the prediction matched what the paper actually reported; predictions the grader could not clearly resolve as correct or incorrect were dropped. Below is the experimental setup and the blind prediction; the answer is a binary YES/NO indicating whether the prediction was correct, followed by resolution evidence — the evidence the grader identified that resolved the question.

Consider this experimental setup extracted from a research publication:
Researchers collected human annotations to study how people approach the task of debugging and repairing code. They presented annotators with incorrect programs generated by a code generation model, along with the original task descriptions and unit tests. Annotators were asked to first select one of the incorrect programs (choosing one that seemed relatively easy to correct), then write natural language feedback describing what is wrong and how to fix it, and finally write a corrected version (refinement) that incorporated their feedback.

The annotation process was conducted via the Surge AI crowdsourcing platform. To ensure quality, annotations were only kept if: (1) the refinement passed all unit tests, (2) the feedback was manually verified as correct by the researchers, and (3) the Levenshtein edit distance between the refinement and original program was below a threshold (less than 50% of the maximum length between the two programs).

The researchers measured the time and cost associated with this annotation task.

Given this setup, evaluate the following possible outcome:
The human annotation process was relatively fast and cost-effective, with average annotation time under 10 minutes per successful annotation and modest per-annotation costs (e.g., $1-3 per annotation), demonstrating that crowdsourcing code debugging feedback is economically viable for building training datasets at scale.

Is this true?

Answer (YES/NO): NO